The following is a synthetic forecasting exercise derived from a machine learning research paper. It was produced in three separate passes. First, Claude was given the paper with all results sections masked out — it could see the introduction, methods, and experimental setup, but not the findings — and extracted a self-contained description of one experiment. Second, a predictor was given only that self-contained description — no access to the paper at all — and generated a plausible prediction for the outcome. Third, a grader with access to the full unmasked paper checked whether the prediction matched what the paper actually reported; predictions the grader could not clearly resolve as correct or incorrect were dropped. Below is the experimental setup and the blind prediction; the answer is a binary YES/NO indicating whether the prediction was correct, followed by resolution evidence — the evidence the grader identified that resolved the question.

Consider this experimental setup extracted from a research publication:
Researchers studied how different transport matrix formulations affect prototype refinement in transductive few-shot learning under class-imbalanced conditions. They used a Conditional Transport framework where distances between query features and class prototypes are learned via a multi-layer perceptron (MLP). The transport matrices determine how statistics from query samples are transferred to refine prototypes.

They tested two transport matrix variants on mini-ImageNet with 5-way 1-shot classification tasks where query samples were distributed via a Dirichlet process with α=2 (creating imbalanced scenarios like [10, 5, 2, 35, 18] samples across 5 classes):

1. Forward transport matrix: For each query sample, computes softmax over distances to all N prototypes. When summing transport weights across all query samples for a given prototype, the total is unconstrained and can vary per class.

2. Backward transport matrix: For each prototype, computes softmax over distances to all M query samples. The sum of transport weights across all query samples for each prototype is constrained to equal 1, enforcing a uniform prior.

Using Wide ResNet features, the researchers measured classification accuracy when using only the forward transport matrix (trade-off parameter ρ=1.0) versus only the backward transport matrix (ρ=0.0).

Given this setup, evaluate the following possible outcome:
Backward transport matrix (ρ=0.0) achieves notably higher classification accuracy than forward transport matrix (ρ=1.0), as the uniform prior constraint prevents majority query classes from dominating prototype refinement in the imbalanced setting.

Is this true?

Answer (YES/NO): NO